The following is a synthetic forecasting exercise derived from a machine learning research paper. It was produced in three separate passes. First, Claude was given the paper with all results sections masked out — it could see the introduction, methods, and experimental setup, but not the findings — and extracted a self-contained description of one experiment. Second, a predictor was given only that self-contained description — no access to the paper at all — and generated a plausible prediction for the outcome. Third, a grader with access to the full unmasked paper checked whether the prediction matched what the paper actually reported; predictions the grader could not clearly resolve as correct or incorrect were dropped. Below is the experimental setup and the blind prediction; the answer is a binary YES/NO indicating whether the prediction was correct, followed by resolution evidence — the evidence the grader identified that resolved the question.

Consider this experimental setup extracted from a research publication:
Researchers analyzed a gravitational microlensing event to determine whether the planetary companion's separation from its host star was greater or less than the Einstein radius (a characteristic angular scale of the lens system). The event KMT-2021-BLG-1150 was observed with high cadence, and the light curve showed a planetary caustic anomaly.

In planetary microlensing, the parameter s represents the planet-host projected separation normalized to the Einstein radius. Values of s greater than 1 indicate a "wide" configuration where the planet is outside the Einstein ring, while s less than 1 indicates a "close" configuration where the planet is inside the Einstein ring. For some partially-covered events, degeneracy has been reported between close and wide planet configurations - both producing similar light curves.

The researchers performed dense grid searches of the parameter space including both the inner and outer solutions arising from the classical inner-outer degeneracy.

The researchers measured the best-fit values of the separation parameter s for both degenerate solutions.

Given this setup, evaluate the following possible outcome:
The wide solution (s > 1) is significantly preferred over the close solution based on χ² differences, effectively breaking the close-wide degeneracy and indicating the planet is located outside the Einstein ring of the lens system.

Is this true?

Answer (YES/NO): NO